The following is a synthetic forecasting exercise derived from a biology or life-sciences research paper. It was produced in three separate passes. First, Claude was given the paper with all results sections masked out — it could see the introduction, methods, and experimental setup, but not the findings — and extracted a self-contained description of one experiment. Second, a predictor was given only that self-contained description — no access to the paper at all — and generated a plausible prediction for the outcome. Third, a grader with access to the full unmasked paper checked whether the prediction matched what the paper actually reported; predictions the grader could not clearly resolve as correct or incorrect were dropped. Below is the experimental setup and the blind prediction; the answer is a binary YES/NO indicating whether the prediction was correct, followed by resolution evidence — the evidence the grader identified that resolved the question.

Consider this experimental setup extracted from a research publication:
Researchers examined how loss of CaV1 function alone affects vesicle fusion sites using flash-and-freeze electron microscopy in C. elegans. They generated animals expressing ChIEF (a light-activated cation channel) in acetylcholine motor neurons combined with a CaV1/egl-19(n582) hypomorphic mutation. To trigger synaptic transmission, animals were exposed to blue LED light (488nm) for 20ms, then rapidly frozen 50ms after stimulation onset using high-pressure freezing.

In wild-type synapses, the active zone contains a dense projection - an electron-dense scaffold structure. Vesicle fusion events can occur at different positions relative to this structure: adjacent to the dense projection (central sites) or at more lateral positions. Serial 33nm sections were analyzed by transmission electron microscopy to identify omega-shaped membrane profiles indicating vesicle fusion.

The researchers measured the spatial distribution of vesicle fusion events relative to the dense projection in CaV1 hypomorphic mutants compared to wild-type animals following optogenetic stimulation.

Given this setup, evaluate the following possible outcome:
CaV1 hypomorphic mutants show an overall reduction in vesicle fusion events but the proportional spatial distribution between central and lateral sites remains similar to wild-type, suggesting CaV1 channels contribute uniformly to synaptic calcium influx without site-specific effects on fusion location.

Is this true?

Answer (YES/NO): NO